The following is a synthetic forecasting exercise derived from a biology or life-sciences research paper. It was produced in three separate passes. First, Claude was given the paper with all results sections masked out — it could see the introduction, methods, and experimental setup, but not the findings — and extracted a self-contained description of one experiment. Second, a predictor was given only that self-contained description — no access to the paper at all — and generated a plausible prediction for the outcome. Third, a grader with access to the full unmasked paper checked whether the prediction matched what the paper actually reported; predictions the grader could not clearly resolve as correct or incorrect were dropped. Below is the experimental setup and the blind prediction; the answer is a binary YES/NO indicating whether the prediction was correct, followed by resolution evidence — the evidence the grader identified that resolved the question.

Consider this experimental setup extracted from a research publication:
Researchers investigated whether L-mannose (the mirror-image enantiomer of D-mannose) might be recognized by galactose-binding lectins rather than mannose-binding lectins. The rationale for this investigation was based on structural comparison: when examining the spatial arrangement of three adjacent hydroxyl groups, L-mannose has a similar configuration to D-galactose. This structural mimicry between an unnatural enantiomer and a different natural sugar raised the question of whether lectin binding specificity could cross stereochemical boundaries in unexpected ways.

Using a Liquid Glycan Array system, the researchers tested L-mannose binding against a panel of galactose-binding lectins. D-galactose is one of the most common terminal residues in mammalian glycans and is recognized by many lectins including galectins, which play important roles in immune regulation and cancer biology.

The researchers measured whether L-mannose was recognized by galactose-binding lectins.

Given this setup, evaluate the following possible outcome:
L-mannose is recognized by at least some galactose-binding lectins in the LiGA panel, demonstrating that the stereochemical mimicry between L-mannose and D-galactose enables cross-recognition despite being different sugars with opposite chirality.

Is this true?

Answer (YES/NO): NO